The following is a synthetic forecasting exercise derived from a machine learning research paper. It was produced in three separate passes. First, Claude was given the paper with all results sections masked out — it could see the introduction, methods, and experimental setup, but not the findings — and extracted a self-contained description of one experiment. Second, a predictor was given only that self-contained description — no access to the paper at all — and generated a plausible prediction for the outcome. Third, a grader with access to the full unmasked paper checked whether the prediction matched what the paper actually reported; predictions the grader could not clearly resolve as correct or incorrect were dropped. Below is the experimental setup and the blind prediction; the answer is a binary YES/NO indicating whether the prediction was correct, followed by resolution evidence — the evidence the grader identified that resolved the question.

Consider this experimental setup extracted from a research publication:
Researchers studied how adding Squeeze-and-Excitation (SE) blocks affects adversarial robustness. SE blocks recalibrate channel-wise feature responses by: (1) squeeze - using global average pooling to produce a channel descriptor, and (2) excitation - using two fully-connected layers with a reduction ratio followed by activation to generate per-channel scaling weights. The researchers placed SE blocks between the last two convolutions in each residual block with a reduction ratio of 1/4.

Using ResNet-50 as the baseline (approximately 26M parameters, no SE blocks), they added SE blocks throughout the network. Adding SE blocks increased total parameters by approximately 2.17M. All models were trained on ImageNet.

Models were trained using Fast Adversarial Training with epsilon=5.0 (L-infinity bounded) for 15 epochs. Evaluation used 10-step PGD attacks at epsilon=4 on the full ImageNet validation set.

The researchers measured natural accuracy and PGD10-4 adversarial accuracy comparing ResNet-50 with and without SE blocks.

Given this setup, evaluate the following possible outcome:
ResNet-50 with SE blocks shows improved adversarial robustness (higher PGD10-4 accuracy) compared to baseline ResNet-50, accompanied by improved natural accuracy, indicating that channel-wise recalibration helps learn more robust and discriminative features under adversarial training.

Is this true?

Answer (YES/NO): YES